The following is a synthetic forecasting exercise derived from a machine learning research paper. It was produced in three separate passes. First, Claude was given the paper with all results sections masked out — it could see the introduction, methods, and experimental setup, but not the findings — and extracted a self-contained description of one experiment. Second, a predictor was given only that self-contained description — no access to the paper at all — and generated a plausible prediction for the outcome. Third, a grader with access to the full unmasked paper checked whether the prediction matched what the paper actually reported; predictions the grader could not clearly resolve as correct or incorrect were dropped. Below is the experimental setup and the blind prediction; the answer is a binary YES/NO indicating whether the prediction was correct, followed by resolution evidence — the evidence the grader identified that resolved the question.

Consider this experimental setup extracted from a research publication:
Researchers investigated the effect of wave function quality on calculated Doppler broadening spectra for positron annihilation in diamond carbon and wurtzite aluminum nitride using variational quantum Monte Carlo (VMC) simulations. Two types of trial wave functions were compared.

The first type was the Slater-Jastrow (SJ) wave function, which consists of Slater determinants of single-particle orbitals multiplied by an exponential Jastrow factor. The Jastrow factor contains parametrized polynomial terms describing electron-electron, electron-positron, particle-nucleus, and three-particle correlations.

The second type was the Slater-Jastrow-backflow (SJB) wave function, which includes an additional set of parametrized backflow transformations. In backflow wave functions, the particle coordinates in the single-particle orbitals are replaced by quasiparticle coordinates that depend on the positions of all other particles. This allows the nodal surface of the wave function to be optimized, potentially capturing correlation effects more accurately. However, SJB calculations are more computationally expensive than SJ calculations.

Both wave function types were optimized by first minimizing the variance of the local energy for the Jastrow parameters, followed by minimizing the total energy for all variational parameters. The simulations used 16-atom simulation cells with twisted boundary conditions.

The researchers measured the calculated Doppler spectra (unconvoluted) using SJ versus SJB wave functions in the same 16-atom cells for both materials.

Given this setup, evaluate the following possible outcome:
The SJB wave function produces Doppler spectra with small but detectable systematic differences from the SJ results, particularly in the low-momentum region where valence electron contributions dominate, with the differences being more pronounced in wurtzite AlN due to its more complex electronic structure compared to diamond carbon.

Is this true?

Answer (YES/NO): NO